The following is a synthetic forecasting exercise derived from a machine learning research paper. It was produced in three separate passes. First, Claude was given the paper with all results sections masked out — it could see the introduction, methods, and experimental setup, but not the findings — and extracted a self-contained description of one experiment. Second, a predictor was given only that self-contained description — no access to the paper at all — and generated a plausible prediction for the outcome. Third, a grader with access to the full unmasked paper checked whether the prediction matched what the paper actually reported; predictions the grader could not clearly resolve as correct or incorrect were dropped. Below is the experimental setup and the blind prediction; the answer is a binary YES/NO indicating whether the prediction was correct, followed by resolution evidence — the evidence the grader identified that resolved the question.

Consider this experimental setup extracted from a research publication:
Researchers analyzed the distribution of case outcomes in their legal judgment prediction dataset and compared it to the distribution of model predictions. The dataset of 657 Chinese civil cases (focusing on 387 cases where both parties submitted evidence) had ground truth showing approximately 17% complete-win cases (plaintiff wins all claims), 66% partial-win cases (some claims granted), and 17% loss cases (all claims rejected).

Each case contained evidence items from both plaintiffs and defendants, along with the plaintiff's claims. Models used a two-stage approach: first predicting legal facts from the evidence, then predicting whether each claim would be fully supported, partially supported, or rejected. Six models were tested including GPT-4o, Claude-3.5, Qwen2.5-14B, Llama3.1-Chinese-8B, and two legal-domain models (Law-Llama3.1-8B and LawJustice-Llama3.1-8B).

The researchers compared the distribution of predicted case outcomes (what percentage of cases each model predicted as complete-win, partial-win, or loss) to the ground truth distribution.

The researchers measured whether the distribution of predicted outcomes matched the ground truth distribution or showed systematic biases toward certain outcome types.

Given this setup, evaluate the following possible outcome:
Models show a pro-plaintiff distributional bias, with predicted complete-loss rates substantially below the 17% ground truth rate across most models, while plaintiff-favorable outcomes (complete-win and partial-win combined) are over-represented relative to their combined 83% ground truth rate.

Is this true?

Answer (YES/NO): YES